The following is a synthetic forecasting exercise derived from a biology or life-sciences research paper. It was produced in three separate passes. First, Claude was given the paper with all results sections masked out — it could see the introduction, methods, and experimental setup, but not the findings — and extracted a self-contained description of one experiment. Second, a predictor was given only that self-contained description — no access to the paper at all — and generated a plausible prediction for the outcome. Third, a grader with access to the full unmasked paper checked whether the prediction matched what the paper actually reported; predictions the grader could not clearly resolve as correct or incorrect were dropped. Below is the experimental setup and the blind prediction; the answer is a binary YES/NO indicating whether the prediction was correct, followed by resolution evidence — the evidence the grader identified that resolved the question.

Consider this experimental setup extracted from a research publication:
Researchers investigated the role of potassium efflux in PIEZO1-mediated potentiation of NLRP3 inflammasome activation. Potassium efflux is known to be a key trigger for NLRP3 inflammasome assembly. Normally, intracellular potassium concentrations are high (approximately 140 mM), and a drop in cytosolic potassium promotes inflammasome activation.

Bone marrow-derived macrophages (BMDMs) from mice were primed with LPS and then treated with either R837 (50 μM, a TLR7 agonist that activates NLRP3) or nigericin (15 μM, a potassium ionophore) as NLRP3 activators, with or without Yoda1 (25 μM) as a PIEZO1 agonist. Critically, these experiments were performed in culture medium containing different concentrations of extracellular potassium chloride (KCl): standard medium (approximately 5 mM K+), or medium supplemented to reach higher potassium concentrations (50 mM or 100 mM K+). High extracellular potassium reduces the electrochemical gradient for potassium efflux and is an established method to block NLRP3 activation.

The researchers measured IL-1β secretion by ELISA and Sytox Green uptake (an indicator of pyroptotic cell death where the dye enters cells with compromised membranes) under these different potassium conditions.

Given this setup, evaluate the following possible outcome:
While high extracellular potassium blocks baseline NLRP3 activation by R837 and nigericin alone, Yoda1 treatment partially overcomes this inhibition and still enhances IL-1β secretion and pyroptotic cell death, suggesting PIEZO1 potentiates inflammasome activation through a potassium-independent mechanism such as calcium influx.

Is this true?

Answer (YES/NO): NO